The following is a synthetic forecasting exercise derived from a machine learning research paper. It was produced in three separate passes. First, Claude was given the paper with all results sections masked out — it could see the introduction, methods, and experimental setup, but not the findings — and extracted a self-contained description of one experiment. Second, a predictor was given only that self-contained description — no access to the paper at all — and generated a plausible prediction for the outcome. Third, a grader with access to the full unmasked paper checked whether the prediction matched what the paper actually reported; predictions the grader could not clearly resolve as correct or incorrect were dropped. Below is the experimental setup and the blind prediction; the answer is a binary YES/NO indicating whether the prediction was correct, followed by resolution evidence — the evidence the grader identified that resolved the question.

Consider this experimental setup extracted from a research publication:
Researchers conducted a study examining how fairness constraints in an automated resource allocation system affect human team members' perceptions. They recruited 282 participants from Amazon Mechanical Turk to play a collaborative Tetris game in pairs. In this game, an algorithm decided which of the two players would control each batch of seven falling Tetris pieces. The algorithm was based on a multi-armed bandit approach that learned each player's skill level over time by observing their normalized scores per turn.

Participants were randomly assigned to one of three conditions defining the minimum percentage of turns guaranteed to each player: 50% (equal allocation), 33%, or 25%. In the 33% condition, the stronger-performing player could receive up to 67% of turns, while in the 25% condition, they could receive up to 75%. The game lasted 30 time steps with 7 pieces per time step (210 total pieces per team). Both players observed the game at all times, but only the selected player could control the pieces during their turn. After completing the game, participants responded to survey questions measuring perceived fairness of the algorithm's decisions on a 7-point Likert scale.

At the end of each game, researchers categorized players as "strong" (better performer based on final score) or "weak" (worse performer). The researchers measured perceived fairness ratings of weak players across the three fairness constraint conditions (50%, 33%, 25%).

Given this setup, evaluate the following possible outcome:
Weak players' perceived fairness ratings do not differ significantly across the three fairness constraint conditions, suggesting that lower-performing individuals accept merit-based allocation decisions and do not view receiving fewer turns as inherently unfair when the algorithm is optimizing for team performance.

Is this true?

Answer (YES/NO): YES